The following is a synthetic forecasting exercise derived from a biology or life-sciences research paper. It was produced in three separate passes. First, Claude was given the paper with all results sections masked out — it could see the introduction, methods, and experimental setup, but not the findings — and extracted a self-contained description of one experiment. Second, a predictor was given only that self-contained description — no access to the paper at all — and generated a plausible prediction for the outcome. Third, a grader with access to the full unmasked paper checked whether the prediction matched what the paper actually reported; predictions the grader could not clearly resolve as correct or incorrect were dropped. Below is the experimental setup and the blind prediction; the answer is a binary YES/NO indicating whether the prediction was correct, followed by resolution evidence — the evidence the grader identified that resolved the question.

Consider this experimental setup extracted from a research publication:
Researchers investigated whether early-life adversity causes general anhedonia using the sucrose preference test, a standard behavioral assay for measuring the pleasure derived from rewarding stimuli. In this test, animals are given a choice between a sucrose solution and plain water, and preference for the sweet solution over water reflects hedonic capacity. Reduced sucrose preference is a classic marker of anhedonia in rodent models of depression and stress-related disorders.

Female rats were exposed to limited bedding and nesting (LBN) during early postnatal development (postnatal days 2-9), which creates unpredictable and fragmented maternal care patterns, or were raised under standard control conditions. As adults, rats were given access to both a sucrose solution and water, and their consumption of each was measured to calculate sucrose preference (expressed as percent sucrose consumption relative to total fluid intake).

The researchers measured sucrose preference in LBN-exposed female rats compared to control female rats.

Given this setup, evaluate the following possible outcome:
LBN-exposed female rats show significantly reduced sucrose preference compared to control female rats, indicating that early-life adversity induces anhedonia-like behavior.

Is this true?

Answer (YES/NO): NO